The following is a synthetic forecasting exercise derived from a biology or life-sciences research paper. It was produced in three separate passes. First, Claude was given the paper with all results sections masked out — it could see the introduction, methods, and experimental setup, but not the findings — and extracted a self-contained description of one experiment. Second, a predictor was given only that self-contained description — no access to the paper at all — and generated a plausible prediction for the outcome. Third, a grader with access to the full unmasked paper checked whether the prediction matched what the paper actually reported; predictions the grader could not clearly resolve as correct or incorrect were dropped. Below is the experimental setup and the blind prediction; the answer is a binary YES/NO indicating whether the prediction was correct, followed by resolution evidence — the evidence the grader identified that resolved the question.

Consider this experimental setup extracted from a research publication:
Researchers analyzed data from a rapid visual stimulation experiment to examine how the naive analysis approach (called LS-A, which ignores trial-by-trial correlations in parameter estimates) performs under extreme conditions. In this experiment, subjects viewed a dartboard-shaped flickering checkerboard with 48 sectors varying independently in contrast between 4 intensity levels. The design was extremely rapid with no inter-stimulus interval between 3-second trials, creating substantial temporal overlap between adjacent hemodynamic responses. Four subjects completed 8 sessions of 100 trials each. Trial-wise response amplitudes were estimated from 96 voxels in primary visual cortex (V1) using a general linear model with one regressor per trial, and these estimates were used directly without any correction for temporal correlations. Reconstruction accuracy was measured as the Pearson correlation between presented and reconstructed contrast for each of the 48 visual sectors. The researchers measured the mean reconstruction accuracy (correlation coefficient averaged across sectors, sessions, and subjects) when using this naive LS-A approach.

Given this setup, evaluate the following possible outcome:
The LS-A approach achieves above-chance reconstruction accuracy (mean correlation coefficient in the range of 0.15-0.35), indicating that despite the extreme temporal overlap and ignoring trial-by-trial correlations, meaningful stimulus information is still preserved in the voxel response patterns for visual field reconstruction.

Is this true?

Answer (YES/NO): NO